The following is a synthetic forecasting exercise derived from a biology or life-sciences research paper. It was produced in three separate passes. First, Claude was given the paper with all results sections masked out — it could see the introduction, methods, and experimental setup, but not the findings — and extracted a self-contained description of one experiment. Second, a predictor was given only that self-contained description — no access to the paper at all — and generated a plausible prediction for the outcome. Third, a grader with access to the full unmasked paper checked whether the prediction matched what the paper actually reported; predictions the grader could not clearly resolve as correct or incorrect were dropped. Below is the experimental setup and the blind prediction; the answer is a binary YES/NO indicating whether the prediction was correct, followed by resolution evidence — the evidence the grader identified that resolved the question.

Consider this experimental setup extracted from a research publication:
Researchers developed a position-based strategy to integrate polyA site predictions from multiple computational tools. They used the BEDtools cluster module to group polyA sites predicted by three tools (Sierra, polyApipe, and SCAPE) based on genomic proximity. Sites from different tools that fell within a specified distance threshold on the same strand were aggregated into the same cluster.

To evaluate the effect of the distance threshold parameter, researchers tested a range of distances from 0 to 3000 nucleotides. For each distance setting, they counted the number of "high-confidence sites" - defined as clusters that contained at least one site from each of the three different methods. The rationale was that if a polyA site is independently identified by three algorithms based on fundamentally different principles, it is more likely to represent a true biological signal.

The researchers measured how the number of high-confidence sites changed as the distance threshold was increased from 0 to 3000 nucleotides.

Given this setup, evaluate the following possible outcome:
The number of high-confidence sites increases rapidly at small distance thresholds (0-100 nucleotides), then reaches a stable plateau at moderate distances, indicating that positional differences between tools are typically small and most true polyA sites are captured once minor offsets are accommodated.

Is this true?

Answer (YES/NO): NO